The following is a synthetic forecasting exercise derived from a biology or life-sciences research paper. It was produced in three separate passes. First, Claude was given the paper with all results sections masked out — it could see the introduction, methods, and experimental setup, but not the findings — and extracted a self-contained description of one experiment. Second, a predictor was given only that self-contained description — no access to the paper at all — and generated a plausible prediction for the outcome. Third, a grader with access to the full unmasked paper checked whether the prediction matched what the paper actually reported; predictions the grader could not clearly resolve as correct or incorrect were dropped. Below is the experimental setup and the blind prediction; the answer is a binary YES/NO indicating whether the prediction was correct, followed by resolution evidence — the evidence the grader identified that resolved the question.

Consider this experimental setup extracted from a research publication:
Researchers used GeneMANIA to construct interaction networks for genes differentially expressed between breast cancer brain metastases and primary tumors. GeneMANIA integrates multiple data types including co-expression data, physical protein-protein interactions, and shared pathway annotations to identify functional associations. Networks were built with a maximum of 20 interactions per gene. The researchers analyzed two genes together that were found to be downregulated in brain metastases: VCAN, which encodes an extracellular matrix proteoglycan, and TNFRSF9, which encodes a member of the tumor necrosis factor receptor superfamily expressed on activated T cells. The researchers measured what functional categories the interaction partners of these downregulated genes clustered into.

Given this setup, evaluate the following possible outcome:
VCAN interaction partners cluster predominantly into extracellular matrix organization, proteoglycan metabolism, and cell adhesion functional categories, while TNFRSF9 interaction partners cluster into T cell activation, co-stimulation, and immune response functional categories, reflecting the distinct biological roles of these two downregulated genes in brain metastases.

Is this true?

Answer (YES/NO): NO